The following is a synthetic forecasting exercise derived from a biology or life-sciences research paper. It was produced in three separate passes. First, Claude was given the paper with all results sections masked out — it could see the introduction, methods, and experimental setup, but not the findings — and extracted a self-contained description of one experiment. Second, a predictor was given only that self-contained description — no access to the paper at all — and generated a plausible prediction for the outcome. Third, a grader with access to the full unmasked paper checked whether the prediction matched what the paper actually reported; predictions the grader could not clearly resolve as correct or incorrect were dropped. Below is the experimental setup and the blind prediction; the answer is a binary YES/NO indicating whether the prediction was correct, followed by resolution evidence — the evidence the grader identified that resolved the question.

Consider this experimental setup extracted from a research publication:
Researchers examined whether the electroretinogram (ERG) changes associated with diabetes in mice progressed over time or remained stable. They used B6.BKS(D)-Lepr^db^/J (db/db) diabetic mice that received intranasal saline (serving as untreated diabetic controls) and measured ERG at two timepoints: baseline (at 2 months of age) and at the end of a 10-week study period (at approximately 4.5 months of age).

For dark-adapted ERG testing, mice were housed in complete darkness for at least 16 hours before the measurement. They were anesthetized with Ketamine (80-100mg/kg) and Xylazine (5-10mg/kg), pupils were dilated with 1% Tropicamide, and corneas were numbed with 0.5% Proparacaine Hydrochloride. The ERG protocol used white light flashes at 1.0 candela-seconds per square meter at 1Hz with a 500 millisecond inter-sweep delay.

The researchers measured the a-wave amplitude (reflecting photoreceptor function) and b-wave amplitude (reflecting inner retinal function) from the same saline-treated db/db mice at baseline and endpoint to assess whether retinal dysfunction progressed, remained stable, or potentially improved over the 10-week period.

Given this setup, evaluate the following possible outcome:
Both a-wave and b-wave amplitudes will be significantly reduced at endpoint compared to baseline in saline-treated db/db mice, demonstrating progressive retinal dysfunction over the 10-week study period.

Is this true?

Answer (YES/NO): NO